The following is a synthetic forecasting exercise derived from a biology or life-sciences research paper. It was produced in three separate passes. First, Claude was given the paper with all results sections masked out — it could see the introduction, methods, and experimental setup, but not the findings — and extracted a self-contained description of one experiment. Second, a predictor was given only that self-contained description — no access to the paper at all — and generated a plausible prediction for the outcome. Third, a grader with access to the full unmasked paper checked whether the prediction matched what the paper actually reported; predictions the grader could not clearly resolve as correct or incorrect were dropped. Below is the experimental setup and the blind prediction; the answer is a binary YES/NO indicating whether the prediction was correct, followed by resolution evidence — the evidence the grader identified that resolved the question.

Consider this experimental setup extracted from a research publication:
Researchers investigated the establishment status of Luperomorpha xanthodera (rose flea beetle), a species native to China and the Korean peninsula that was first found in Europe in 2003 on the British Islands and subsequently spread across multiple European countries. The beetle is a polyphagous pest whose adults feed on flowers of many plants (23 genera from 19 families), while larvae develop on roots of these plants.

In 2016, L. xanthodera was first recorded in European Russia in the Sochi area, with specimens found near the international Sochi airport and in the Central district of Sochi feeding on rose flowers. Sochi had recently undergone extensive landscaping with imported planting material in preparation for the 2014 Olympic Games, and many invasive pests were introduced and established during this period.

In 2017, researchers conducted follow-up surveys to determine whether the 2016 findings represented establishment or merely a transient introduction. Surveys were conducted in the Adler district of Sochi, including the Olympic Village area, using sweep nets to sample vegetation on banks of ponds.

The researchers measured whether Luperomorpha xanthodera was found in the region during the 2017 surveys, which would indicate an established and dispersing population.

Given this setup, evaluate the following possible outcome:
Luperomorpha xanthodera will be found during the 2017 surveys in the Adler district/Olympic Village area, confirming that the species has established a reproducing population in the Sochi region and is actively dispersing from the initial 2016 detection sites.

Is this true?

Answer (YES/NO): YES